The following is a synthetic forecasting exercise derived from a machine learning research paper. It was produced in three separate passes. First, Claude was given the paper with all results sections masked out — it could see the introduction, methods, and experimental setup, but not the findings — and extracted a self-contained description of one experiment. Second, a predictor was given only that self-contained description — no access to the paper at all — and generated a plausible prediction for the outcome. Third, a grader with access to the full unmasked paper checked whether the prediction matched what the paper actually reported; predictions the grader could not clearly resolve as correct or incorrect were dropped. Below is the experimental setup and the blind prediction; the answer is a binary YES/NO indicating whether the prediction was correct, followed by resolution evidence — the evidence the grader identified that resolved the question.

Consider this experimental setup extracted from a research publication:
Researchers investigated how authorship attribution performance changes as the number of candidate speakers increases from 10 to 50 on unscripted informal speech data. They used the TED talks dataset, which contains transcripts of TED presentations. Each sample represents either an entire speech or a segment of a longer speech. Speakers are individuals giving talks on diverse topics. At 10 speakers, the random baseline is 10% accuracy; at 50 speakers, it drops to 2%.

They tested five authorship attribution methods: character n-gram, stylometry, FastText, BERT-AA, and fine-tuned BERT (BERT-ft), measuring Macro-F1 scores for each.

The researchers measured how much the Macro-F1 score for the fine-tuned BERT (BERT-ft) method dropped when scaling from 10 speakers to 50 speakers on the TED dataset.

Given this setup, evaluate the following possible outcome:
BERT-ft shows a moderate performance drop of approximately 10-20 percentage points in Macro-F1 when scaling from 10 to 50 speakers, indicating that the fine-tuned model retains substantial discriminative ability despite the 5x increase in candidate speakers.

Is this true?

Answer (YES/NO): YES